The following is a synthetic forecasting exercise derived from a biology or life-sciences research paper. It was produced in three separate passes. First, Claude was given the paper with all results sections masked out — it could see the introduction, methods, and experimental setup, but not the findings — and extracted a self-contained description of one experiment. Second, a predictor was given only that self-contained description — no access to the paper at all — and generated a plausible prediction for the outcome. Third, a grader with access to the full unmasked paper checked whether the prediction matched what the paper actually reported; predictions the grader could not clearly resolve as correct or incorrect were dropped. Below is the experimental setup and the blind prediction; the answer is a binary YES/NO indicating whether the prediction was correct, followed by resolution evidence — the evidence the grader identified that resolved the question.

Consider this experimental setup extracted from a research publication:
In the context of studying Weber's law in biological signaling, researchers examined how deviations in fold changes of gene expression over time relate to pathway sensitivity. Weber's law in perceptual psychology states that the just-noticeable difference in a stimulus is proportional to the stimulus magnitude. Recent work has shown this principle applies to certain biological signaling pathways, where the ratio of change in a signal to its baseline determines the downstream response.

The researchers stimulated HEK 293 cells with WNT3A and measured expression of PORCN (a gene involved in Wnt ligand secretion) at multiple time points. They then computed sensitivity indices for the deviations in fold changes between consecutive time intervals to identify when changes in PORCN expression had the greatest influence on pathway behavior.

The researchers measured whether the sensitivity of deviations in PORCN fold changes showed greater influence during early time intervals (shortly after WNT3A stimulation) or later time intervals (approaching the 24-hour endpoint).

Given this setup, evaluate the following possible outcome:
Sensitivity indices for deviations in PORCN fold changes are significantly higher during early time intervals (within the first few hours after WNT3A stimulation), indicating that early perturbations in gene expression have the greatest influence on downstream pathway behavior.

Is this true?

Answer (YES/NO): YES